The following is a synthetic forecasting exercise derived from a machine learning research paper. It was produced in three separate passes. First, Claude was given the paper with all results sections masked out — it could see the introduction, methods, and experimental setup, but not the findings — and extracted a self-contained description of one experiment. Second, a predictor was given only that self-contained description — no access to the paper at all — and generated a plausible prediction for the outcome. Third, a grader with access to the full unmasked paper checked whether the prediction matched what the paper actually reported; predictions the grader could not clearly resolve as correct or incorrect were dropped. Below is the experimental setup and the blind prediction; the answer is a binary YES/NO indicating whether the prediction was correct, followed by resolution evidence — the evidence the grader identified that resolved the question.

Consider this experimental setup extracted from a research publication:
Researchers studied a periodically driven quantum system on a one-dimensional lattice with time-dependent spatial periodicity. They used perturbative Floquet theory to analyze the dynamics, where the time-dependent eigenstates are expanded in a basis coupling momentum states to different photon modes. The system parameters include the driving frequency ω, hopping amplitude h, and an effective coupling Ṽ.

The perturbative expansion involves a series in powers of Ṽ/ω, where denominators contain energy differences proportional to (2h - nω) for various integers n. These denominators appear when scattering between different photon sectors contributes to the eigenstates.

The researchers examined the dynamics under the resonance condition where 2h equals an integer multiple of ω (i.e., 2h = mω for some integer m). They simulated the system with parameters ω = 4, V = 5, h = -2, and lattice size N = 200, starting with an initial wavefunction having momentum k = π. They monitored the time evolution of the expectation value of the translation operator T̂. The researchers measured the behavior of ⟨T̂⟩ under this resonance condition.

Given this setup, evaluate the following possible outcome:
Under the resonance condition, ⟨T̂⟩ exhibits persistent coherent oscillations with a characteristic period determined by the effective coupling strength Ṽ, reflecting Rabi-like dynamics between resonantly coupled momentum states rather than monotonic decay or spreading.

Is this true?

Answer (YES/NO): NO